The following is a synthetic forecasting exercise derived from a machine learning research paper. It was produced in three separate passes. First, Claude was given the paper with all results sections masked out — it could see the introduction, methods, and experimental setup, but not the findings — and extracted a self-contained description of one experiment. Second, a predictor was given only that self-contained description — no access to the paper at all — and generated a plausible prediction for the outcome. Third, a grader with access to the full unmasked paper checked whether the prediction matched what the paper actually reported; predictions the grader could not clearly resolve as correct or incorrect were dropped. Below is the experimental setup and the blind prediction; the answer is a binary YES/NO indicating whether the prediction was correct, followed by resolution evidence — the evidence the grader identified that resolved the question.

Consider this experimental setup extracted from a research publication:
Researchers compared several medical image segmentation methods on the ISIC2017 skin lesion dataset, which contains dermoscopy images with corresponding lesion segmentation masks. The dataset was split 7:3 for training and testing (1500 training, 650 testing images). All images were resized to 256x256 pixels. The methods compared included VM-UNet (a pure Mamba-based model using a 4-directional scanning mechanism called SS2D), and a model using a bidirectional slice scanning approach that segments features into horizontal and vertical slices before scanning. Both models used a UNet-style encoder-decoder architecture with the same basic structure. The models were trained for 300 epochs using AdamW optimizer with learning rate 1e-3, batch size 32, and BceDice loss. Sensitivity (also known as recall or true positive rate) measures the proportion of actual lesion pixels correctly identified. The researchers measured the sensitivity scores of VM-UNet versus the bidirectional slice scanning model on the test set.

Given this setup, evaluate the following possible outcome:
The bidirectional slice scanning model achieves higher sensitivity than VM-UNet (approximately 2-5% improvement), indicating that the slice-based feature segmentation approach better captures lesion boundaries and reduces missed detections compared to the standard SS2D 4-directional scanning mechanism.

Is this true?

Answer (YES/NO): NO